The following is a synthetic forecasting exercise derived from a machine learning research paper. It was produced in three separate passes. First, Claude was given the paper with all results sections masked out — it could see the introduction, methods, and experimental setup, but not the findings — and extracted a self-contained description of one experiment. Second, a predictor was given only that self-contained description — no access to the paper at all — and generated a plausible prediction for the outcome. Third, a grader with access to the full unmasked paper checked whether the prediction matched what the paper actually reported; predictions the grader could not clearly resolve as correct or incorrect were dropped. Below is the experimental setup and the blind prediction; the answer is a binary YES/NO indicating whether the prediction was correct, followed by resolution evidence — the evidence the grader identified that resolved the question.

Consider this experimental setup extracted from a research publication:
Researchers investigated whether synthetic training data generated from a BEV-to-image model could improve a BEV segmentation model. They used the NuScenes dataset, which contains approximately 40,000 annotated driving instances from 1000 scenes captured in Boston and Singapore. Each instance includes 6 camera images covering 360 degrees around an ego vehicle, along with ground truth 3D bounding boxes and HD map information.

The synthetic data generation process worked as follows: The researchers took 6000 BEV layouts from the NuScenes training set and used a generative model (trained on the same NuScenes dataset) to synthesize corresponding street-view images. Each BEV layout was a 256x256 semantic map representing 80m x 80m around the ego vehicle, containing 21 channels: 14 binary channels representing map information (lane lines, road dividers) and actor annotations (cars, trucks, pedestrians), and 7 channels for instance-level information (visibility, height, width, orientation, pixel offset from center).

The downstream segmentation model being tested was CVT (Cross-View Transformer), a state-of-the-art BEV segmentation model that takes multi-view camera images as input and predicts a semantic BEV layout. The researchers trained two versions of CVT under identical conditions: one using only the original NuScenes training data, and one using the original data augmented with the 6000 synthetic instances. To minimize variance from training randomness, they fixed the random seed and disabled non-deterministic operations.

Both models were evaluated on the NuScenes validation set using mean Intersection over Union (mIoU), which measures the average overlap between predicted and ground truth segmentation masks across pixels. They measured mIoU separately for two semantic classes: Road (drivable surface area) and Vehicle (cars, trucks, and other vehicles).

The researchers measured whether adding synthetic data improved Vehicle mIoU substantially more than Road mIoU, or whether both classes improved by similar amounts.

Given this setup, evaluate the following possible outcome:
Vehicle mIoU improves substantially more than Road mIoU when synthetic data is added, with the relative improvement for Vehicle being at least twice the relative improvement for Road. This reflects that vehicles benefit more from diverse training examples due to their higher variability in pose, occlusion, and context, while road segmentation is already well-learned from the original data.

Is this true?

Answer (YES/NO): NO